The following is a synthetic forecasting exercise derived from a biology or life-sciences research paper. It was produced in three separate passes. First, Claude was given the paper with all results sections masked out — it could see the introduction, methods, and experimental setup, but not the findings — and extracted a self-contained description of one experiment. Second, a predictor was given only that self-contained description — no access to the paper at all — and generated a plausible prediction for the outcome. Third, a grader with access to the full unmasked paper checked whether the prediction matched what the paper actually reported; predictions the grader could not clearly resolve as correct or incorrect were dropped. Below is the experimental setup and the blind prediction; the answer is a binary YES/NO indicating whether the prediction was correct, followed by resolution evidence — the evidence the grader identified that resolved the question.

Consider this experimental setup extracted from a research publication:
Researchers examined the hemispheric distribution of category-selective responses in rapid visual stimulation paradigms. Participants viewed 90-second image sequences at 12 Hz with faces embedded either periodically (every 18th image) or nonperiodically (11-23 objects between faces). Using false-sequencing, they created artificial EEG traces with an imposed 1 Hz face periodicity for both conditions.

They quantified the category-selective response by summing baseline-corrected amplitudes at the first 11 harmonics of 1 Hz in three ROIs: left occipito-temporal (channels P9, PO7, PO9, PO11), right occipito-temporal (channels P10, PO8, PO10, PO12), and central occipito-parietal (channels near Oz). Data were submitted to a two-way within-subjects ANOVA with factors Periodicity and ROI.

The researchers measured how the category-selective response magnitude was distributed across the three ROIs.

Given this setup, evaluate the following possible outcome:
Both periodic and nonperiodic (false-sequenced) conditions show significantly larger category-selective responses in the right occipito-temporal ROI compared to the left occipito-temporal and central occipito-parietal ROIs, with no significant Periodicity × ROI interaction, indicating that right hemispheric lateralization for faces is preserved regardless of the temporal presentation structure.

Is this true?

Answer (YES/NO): YES